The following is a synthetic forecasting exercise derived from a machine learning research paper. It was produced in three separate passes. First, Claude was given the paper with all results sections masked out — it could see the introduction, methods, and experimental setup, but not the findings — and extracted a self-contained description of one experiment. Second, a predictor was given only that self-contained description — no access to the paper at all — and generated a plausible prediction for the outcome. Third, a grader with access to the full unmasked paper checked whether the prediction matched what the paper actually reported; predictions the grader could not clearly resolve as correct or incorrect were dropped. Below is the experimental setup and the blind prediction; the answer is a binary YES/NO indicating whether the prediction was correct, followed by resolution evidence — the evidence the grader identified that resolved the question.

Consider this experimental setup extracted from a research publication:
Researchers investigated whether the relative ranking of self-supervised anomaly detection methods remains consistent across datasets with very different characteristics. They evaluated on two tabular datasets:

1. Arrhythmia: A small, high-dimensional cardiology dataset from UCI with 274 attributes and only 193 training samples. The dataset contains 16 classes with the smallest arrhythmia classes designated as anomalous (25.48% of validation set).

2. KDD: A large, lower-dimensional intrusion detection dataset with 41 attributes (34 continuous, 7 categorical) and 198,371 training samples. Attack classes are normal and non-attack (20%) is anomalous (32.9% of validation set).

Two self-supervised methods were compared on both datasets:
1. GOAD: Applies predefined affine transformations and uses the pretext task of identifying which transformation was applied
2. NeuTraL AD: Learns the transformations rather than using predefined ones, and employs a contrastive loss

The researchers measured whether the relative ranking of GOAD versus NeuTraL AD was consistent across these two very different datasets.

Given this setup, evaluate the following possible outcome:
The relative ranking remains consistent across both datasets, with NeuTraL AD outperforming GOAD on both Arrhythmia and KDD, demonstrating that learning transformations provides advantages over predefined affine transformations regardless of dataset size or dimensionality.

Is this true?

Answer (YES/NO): YES